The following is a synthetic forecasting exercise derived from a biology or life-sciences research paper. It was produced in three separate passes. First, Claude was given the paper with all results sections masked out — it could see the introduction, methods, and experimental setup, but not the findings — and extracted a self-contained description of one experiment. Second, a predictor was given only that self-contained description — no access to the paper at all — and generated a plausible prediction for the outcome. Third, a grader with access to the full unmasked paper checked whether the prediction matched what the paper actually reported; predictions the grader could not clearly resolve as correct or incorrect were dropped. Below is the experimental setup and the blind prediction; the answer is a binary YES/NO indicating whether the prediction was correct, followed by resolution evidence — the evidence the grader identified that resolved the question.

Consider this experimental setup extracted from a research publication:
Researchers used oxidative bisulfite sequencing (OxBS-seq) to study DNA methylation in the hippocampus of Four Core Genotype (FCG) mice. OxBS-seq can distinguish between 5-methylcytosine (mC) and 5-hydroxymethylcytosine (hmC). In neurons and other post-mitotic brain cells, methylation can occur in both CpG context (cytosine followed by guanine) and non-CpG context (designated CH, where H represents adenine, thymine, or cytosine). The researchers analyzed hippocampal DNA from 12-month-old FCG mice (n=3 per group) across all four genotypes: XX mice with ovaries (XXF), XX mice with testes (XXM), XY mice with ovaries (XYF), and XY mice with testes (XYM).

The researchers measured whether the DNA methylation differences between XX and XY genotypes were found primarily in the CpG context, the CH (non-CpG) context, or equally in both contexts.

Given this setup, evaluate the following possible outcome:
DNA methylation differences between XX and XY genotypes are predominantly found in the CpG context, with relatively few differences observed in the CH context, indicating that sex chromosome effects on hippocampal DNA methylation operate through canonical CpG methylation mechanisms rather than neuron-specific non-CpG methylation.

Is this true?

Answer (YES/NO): NO